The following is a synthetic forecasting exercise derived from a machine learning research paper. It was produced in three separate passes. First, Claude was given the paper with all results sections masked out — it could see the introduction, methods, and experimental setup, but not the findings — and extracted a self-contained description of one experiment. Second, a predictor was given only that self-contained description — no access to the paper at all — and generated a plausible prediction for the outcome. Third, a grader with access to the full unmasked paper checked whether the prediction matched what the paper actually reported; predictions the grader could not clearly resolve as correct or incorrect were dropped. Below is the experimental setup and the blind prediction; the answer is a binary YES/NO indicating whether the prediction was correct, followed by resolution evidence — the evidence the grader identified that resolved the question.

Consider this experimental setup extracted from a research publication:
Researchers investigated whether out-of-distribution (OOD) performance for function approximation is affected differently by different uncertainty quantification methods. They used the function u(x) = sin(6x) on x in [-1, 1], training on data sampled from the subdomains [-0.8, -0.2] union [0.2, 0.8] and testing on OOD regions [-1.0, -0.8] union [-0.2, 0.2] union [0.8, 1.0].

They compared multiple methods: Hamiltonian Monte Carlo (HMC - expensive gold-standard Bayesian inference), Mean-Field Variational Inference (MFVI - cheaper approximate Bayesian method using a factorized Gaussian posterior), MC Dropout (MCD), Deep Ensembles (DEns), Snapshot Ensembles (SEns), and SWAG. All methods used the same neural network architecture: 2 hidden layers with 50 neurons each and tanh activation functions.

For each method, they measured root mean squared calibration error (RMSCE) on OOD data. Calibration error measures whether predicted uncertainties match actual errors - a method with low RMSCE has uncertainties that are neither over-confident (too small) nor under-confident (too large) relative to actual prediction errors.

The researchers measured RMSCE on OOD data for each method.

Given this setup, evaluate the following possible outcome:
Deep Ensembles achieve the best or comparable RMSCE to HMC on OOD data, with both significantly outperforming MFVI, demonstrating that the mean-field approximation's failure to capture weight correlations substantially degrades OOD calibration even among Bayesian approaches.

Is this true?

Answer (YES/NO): NO